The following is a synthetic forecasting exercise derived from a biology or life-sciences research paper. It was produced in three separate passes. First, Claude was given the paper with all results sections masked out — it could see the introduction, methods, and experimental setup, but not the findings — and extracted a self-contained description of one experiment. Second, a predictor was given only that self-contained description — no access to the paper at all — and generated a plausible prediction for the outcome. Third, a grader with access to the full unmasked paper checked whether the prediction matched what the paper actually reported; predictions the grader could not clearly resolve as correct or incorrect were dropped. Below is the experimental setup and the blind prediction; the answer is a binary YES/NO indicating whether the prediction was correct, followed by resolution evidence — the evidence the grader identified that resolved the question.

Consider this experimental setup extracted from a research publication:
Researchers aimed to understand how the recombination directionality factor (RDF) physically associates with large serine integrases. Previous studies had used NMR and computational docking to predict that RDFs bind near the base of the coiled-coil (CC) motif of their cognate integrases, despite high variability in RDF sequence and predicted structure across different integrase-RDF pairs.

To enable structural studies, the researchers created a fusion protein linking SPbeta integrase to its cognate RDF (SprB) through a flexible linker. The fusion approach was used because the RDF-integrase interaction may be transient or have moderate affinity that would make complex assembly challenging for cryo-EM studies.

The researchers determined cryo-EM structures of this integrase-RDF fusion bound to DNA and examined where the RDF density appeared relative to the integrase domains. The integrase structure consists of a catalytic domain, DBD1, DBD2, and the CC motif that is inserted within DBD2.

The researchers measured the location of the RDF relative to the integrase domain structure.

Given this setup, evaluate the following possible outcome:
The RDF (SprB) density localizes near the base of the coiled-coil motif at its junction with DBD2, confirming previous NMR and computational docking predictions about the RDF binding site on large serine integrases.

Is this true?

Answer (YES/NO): YES